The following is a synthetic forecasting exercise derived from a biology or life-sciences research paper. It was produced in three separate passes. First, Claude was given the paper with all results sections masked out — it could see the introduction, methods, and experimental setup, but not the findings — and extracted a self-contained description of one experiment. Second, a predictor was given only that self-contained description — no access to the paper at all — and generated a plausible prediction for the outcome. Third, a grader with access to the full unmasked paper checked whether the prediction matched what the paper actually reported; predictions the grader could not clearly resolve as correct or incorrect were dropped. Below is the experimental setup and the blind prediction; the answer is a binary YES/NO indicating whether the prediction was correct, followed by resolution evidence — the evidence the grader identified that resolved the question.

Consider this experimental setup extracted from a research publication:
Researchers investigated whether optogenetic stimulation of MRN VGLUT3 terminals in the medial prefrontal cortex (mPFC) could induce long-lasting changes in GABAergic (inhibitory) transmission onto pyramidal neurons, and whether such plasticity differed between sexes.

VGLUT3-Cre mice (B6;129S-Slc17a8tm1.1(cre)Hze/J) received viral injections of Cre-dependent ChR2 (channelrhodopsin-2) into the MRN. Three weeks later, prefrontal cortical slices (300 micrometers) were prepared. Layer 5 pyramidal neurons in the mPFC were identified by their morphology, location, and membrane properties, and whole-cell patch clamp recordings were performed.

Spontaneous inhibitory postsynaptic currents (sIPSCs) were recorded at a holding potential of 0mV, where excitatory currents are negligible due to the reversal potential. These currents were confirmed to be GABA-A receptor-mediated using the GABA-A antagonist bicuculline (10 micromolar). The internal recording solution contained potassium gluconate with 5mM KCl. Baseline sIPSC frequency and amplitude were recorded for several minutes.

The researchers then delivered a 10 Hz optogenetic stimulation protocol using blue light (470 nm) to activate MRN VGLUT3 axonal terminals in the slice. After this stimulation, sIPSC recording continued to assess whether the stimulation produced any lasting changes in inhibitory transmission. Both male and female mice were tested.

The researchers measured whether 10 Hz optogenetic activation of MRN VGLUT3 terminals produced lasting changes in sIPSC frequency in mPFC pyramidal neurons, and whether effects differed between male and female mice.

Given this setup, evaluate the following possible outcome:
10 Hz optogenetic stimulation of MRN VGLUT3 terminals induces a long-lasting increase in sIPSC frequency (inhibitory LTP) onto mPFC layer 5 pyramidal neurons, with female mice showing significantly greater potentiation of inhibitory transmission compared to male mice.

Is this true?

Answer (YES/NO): YES